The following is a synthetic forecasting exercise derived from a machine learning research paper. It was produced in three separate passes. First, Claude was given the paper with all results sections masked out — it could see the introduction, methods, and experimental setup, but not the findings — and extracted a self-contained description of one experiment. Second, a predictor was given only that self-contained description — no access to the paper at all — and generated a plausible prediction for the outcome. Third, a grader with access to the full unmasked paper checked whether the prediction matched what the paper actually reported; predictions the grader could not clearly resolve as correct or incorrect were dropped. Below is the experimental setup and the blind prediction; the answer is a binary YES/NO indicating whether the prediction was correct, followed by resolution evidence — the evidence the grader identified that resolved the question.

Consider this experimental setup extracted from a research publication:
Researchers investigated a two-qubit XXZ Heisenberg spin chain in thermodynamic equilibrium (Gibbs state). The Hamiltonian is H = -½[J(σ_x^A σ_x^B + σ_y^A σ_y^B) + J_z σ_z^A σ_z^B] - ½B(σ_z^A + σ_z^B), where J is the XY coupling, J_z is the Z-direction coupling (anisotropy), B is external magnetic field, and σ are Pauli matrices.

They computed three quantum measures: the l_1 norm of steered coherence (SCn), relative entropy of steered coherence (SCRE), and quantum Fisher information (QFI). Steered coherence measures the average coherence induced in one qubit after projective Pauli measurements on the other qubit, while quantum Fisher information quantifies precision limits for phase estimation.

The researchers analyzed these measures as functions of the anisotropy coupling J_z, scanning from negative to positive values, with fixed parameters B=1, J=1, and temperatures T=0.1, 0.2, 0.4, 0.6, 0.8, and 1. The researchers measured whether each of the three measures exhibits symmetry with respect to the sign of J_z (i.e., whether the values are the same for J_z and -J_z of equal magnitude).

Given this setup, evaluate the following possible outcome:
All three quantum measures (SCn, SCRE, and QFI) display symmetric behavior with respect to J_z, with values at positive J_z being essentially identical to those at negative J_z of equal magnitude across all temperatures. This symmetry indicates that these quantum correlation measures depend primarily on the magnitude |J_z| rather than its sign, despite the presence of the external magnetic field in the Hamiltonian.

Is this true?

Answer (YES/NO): NO